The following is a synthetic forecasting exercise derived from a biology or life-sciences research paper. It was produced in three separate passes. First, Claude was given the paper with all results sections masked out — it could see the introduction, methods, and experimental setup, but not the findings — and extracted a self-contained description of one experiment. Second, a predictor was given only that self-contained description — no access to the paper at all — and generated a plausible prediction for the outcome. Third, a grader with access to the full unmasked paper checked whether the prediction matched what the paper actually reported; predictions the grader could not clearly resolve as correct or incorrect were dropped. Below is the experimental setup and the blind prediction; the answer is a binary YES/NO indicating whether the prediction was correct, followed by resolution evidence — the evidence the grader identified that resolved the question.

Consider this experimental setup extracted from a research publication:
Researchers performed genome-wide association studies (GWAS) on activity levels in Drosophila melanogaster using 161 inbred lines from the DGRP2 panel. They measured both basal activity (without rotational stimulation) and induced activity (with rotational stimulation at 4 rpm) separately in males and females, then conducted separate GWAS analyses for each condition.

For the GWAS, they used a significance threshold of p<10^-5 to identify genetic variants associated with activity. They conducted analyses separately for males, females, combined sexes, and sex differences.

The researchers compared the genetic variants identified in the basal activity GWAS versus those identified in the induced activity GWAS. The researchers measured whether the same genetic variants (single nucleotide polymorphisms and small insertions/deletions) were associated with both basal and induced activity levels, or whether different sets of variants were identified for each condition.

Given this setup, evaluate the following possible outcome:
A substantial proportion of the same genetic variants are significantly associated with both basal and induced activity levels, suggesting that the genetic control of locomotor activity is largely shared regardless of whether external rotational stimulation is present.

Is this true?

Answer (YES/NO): NO